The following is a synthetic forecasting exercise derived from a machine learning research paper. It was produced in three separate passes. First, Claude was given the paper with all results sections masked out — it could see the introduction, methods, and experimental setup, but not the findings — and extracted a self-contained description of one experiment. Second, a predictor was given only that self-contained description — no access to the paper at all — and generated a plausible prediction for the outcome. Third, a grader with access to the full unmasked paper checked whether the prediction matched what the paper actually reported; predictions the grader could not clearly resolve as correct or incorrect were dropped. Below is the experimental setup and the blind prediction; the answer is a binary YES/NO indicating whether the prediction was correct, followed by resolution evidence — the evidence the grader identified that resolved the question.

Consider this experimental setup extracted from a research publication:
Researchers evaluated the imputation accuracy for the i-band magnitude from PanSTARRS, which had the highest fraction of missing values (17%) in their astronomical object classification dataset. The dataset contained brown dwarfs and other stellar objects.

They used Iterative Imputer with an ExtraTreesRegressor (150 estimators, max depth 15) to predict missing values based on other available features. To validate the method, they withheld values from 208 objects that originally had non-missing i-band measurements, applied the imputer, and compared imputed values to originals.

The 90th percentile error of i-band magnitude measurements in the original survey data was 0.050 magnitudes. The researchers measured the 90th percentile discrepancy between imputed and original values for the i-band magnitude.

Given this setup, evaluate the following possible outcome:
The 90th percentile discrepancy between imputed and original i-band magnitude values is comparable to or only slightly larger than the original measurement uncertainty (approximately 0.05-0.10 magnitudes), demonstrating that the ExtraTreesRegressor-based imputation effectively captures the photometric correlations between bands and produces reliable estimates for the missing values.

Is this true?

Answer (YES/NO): YES